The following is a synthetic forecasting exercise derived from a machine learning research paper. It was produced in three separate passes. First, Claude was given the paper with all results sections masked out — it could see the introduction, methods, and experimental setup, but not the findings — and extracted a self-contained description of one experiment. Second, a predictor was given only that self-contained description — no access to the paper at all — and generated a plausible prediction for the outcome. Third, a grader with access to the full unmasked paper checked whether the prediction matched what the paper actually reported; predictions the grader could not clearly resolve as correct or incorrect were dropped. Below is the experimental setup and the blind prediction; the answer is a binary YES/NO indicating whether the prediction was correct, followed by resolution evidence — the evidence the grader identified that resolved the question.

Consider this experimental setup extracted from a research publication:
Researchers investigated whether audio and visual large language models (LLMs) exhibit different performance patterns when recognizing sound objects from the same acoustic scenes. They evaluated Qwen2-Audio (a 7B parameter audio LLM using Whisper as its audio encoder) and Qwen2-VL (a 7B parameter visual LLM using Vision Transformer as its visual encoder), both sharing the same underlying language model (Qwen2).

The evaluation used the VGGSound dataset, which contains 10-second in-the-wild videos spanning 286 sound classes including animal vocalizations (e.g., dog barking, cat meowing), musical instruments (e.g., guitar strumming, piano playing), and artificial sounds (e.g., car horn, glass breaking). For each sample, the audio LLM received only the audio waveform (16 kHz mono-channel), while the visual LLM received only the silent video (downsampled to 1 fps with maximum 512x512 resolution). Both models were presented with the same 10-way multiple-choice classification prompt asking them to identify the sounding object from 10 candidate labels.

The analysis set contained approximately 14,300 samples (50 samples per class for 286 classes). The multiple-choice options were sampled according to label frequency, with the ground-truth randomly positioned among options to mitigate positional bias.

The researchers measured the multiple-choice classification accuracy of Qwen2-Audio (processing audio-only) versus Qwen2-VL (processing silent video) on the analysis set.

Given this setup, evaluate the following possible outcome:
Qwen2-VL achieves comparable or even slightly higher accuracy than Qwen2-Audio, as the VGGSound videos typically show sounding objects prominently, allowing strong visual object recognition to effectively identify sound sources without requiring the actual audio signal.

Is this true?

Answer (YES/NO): NO